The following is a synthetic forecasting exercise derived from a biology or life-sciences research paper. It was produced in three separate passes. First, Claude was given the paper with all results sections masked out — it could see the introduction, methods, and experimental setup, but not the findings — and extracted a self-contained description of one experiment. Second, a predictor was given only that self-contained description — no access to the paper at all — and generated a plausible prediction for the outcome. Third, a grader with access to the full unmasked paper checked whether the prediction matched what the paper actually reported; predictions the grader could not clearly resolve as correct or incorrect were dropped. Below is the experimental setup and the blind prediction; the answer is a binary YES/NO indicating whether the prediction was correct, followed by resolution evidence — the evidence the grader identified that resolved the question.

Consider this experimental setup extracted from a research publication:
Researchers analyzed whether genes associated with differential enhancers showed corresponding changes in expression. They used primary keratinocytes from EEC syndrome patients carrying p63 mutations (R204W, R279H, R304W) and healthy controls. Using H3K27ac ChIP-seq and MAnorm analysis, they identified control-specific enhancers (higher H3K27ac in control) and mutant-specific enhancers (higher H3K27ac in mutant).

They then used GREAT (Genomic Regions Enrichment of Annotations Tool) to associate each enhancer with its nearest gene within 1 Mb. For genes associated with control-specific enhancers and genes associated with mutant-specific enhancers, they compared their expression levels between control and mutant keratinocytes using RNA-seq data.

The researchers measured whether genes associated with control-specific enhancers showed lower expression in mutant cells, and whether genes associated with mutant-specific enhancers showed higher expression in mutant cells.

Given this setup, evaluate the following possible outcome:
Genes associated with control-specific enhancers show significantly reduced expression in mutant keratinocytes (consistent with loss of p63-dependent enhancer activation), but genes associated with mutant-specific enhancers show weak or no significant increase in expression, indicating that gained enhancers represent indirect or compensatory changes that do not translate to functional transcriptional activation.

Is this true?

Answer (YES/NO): NO